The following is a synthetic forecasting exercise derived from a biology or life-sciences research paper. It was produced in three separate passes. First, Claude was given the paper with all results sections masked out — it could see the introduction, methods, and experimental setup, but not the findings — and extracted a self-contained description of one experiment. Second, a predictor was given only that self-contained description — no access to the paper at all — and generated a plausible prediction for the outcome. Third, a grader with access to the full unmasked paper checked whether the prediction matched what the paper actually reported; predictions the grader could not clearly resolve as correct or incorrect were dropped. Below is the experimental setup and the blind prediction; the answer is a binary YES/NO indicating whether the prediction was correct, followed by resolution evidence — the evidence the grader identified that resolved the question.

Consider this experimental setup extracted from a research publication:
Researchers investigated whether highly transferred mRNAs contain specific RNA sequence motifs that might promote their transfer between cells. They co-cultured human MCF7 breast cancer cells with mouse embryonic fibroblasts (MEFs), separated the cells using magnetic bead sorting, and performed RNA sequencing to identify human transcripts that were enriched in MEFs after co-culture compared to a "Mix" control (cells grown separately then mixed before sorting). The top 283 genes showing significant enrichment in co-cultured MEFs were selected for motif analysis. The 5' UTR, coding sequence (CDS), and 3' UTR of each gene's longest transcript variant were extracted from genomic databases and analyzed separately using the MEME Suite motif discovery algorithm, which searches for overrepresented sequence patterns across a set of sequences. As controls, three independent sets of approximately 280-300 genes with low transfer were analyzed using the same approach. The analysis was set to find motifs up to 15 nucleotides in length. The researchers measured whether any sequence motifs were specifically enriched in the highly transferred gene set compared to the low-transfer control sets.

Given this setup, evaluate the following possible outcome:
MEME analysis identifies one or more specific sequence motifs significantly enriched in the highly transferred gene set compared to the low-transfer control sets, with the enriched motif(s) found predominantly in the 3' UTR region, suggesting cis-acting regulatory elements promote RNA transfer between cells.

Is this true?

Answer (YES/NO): NO